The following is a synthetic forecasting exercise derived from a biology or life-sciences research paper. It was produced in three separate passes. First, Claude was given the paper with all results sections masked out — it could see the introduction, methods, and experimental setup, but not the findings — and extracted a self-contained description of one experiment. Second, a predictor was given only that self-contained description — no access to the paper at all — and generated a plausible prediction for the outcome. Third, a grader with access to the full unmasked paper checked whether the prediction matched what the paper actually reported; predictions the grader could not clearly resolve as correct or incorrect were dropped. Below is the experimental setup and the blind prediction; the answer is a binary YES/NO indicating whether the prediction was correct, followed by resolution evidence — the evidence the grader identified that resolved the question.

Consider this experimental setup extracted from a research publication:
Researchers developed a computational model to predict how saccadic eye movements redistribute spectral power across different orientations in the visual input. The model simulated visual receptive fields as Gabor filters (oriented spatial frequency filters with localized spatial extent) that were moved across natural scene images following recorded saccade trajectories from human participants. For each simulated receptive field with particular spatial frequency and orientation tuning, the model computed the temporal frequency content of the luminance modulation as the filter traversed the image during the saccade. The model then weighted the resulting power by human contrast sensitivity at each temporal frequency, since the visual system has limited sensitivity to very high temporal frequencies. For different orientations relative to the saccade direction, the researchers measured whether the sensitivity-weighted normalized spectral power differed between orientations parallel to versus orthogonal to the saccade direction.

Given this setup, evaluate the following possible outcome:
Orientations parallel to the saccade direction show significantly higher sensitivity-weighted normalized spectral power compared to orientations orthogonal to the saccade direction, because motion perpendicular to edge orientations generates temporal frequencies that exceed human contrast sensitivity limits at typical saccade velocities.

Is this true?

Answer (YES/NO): YES